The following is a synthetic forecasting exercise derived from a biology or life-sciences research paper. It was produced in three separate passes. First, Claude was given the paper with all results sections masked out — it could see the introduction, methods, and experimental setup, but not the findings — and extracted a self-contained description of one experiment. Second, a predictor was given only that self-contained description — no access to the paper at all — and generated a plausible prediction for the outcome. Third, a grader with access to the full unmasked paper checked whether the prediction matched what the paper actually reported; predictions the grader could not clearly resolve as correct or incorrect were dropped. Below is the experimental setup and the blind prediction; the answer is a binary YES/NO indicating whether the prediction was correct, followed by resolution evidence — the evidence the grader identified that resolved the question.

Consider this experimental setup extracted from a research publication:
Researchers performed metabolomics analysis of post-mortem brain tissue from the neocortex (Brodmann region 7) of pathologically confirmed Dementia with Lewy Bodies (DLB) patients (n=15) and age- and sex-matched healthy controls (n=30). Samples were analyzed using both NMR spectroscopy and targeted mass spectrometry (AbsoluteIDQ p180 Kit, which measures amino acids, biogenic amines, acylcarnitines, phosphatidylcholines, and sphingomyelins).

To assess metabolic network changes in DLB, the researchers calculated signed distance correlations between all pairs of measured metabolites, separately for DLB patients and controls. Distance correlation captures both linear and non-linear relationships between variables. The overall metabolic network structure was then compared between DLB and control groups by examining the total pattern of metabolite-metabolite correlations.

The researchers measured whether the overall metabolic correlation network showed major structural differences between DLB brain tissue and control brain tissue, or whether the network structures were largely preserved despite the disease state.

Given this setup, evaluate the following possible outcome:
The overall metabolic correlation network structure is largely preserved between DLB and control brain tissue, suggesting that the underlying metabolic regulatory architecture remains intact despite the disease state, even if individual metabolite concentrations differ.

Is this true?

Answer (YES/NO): NO